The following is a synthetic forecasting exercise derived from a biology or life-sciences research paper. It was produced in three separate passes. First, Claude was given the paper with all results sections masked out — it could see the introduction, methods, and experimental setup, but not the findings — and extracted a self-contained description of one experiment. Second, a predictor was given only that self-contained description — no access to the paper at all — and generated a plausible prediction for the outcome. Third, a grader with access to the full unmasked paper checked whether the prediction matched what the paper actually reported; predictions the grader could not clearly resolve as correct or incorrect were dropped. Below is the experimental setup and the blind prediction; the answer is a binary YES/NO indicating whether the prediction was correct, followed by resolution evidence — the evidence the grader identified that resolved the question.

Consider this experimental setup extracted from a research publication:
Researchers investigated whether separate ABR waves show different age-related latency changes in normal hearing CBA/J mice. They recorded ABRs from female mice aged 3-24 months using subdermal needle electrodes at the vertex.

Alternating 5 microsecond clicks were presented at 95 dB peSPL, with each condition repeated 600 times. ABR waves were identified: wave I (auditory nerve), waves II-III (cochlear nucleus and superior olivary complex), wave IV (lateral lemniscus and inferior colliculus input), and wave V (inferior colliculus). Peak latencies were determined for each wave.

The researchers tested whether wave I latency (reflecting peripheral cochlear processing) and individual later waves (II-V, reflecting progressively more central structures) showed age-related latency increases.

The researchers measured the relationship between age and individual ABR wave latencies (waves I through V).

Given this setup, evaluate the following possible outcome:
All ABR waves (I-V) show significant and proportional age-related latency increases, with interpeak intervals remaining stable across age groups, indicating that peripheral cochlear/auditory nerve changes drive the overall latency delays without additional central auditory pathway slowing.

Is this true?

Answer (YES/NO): NO